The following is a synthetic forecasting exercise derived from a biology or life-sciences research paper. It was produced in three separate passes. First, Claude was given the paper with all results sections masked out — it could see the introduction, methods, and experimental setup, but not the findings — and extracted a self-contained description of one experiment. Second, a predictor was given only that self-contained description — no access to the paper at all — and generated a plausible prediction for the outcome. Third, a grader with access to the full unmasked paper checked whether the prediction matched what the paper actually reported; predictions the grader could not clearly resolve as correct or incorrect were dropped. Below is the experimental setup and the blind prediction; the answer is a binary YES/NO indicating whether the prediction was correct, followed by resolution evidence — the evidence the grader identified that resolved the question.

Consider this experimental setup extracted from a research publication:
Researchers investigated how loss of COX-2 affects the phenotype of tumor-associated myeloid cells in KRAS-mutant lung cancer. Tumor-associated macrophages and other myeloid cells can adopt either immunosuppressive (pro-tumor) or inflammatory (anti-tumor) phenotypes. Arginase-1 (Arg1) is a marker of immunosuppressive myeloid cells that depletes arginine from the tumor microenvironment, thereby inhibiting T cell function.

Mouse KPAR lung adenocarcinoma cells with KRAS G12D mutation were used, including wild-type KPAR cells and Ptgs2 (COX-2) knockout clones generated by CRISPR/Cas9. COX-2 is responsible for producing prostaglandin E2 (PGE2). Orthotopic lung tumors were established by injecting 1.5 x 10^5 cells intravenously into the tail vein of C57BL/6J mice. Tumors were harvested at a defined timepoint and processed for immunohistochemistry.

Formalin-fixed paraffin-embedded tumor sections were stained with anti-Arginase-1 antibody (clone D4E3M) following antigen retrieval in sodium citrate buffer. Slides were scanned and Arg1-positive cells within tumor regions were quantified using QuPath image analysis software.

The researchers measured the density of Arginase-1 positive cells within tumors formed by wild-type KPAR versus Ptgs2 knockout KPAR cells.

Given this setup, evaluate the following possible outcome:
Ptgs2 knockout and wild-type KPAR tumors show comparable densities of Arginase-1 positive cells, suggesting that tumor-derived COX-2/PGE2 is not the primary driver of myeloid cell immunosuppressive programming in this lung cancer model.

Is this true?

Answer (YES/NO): NO